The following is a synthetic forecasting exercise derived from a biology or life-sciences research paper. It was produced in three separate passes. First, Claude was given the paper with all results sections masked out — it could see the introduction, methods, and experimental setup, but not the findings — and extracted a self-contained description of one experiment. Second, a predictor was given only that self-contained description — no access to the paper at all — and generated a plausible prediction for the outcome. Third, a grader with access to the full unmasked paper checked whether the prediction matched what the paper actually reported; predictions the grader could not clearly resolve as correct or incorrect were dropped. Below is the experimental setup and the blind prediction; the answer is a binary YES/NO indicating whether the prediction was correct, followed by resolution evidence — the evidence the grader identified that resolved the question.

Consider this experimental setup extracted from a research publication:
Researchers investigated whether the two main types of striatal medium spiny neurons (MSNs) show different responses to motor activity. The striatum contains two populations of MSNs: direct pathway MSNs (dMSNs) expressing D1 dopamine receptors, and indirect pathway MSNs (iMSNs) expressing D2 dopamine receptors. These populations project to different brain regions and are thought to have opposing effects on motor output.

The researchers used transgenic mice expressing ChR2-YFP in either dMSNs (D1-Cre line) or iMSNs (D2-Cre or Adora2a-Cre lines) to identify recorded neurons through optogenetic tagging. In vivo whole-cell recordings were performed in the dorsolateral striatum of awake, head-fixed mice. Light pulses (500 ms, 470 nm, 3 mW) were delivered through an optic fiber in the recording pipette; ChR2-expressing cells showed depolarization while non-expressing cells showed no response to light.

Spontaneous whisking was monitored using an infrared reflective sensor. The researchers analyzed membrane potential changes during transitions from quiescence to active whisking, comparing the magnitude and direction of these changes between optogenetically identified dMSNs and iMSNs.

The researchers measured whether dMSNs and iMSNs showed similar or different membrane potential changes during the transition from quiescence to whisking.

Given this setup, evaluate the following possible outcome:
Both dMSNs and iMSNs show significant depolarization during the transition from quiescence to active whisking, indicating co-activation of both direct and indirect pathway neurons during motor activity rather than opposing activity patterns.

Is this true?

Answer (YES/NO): YES